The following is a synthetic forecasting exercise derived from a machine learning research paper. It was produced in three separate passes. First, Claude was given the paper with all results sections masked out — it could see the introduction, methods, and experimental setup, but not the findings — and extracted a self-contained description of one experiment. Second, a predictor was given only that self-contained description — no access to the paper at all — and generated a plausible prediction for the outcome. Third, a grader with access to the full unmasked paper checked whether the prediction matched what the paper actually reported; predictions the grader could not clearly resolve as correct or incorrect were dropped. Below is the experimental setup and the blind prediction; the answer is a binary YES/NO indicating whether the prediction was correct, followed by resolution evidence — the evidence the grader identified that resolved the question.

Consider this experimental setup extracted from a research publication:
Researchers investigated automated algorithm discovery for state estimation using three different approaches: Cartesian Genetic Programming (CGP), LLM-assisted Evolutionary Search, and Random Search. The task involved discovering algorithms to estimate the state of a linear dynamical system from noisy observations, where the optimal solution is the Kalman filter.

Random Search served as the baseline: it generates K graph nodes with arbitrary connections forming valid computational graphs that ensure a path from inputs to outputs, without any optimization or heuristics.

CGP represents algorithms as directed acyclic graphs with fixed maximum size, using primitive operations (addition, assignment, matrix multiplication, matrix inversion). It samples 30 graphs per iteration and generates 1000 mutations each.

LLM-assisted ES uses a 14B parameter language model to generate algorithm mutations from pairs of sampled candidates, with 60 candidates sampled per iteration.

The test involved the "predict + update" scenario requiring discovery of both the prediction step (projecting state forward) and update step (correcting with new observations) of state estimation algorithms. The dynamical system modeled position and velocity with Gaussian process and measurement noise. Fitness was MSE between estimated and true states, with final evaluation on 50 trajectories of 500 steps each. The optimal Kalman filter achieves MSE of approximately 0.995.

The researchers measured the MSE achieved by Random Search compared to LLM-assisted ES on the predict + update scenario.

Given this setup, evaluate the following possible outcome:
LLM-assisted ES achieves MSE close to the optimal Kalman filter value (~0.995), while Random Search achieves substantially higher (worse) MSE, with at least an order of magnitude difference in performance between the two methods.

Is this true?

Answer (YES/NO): NO